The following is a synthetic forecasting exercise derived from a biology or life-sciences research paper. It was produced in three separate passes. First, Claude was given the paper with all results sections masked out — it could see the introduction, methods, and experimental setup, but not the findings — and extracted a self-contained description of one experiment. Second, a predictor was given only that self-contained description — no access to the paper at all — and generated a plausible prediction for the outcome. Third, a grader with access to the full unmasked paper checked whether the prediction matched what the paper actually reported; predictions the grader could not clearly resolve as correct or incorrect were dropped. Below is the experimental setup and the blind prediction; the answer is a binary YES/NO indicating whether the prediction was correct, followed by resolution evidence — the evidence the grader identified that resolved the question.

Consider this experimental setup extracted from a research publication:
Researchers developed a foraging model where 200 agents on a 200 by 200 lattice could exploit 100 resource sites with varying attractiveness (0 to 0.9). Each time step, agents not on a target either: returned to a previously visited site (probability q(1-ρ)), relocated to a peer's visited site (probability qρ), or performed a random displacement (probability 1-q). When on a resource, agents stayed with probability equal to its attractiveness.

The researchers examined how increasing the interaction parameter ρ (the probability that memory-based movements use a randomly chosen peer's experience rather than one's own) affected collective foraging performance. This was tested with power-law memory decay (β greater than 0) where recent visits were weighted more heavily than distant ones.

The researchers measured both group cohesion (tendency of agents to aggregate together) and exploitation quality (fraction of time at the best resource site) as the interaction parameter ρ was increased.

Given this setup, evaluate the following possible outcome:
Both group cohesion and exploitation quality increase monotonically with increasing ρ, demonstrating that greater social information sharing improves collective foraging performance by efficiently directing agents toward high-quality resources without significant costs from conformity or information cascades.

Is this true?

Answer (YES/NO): NO